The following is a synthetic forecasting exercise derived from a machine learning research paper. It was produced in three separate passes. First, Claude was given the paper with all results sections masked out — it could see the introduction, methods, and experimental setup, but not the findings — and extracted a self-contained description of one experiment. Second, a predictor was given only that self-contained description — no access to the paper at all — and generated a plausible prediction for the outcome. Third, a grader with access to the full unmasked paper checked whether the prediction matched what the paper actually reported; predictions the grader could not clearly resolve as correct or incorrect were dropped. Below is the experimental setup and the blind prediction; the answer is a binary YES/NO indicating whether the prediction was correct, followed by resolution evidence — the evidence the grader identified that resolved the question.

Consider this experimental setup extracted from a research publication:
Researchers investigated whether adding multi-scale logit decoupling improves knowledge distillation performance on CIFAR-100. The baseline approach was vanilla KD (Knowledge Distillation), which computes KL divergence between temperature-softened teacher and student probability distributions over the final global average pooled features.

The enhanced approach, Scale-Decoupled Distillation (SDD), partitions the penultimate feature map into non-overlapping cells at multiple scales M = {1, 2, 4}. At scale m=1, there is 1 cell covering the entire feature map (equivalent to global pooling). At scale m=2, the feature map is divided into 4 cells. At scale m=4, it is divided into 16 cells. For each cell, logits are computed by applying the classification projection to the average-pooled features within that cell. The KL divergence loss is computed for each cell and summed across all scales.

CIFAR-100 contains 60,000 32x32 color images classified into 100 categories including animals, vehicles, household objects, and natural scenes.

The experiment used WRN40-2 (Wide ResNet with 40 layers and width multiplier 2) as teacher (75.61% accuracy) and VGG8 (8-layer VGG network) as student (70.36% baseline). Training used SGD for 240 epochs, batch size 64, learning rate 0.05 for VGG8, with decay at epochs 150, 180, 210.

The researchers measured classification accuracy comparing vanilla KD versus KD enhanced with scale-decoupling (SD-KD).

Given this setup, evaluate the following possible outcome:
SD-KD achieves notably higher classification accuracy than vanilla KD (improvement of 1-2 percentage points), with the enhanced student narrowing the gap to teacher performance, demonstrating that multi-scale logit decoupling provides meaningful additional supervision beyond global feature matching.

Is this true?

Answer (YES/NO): NO